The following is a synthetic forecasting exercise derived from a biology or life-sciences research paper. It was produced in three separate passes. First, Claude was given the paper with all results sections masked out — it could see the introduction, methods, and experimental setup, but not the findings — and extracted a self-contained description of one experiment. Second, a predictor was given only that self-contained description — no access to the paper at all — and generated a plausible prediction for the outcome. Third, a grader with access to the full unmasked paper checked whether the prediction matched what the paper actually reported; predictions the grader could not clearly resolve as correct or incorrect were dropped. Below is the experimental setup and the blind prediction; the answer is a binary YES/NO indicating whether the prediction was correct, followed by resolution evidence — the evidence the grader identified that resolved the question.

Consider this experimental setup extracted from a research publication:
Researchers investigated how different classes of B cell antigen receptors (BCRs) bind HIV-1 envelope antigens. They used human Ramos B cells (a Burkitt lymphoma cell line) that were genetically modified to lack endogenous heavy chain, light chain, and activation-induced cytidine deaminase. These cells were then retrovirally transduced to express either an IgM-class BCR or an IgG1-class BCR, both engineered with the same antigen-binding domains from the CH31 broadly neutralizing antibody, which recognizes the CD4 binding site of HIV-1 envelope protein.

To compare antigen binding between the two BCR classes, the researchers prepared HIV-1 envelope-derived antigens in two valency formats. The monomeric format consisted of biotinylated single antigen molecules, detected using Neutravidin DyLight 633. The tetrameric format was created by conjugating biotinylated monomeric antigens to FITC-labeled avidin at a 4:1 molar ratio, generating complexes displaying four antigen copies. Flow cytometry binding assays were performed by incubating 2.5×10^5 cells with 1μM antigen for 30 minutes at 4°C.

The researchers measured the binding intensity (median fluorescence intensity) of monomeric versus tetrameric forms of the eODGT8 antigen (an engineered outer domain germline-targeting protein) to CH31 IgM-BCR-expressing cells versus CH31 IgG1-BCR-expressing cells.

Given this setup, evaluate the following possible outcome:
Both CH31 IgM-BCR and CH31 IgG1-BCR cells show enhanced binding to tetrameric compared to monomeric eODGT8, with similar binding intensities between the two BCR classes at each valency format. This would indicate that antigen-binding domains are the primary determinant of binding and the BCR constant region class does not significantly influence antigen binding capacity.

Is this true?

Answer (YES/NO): NO